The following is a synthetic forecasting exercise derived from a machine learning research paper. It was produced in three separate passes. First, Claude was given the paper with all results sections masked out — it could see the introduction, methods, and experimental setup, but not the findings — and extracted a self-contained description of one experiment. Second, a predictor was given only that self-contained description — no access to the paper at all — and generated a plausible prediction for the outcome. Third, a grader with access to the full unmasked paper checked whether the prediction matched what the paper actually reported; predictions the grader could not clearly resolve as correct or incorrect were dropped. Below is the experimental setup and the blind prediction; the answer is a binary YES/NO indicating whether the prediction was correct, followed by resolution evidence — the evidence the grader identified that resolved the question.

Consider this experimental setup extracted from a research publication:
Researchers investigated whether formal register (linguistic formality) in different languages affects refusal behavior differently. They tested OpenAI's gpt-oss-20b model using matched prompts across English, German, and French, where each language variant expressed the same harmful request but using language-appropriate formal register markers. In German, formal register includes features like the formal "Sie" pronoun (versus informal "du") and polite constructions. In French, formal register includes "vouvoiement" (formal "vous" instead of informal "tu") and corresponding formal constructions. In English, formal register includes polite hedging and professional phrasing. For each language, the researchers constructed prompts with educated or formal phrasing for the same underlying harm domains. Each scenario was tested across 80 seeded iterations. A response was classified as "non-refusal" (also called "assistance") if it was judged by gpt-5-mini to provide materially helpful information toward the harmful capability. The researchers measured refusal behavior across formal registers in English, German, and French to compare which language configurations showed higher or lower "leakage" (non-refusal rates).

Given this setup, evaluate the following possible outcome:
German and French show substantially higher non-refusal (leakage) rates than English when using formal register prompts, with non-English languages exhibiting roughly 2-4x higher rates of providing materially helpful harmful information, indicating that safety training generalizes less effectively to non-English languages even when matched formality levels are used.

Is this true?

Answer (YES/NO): NO